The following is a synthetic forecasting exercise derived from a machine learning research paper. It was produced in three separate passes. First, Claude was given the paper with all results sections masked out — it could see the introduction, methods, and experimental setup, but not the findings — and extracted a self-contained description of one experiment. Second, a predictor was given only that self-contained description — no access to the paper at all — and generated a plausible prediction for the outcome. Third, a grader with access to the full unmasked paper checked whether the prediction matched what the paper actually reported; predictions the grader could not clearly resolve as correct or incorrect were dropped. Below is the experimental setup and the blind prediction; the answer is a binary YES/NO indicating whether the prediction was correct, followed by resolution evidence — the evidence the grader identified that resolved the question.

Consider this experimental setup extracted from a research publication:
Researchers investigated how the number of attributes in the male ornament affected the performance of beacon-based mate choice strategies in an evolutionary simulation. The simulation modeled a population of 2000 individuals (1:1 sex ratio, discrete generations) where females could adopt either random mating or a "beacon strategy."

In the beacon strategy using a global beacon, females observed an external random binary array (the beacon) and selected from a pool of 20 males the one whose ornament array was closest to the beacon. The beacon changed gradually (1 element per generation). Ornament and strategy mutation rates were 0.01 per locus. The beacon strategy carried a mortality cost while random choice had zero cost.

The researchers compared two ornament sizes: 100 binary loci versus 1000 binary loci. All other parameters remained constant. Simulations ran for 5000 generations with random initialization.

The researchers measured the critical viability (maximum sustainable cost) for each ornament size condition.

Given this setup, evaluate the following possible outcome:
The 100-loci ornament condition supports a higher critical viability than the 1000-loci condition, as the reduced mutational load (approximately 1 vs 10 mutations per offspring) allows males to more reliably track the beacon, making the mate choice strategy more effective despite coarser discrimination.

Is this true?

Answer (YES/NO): NO